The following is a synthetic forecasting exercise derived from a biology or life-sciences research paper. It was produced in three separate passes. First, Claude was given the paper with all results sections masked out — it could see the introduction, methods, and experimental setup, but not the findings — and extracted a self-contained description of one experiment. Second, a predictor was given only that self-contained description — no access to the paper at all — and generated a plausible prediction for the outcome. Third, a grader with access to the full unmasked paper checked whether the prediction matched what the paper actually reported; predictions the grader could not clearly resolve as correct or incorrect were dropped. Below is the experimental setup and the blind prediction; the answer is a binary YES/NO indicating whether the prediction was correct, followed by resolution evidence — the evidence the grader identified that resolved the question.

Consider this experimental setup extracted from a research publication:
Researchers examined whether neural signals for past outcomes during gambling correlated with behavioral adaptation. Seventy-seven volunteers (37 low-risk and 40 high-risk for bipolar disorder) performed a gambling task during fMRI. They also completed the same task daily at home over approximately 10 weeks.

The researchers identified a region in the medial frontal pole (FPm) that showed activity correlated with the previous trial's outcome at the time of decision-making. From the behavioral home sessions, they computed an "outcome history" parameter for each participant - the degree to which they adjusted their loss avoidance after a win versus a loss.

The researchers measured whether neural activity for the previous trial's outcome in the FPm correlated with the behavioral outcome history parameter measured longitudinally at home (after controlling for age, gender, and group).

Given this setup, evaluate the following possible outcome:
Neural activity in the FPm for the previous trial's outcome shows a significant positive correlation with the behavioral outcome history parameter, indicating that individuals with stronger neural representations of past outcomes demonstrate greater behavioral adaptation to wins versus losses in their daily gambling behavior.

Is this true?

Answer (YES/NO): YES